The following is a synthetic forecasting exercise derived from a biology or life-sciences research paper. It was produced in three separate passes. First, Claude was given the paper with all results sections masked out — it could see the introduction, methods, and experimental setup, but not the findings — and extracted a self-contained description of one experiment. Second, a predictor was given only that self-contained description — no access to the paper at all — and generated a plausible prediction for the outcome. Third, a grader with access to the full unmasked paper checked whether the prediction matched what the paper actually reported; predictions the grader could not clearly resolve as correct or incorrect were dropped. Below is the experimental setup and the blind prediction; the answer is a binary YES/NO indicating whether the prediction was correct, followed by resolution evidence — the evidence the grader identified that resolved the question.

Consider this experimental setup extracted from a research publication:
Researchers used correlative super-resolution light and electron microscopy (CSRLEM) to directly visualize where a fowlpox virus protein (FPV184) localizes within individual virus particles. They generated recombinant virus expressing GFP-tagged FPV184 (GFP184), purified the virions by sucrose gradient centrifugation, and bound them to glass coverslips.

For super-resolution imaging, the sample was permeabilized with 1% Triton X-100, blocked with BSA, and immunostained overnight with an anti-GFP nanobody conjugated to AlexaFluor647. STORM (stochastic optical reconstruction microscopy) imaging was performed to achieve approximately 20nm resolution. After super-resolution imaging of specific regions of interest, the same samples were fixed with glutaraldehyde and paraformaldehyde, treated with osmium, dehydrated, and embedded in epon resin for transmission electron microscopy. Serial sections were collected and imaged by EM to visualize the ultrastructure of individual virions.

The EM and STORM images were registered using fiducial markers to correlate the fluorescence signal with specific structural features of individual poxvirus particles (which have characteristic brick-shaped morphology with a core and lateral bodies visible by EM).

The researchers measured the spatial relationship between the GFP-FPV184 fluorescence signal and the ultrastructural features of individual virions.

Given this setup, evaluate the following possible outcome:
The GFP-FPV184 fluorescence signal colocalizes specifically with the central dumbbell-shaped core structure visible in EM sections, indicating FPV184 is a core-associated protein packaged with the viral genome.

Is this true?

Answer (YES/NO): NO